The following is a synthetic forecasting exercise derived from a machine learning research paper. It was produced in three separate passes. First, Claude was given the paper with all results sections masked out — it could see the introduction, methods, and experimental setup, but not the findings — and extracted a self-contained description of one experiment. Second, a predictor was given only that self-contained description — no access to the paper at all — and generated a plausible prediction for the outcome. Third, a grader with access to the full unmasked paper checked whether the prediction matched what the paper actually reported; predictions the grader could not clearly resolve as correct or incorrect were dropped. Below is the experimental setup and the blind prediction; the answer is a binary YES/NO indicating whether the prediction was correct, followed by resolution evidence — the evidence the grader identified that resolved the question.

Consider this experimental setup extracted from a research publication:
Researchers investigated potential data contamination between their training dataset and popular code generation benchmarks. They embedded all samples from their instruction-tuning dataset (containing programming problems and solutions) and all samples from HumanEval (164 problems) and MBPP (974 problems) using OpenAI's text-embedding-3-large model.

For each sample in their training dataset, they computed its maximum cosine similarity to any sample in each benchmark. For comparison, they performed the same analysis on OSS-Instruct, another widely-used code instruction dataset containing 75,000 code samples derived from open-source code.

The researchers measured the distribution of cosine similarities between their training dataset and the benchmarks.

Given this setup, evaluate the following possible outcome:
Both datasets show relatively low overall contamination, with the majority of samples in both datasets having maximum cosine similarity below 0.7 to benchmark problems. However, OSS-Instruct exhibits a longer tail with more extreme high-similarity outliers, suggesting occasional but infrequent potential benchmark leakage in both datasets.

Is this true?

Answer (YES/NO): NO